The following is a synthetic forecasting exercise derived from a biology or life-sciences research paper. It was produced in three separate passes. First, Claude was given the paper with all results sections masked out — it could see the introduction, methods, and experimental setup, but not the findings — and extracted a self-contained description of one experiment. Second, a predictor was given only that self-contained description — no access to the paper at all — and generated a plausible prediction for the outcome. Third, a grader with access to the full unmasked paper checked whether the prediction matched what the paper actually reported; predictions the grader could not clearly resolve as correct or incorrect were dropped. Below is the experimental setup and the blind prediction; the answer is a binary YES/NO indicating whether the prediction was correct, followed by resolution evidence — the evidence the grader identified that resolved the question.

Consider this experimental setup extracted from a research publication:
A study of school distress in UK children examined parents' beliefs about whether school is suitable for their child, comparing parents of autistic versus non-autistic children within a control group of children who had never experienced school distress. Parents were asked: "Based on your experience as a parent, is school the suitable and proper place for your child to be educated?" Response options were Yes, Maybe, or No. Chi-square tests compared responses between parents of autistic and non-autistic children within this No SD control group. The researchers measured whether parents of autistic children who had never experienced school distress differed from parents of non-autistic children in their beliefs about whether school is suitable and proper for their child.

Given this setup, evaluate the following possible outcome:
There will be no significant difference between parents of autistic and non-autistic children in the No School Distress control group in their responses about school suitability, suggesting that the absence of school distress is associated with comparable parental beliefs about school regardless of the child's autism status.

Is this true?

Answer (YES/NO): NO